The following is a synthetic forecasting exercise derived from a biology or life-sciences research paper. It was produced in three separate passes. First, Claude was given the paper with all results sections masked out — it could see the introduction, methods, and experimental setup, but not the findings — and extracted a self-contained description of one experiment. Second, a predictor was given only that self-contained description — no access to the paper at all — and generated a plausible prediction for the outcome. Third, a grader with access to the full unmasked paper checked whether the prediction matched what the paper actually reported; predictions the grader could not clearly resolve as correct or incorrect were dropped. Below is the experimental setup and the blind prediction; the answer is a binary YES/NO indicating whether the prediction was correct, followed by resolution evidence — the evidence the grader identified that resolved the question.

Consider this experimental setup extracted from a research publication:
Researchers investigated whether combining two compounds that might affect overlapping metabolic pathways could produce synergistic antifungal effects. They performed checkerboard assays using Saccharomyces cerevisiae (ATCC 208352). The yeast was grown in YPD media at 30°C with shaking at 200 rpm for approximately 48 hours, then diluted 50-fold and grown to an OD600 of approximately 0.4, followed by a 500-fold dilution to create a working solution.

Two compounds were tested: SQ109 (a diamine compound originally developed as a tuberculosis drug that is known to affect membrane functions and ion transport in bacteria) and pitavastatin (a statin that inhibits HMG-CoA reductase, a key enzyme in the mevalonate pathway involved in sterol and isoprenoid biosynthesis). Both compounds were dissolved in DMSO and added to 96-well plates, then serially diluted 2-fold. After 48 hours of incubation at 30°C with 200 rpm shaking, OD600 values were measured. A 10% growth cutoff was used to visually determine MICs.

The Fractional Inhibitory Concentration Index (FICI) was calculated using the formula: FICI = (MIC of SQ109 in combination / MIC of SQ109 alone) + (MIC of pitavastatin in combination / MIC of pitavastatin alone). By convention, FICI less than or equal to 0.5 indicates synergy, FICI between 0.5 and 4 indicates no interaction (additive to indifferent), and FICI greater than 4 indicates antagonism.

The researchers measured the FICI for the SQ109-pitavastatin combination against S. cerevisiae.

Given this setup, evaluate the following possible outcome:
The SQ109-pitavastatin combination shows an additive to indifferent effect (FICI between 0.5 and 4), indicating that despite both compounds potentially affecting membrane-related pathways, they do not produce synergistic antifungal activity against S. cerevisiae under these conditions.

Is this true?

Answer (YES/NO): NO